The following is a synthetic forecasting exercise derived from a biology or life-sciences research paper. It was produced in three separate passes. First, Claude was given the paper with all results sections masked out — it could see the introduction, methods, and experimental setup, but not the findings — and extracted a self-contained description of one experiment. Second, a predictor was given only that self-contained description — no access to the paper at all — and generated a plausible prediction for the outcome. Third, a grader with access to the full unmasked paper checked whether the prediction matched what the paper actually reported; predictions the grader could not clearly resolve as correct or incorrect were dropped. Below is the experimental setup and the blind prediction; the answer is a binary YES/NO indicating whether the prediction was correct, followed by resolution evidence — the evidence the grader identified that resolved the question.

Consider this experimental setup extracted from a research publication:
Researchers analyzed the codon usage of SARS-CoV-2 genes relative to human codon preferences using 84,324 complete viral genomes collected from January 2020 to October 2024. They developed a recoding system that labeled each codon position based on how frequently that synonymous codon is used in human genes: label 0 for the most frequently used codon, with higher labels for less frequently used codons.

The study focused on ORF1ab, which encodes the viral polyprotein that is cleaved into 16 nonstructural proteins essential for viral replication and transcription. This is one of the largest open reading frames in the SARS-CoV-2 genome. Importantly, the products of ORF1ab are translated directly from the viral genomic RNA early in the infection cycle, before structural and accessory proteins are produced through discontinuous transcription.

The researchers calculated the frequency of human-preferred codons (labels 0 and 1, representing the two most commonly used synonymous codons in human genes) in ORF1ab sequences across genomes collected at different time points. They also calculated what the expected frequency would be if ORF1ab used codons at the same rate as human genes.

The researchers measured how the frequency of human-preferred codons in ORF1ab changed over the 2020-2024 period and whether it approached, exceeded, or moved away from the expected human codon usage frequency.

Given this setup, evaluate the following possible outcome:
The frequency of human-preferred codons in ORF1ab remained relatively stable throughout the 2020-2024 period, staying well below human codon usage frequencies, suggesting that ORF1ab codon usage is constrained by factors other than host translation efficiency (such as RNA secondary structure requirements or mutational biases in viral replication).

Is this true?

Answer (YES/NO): NO